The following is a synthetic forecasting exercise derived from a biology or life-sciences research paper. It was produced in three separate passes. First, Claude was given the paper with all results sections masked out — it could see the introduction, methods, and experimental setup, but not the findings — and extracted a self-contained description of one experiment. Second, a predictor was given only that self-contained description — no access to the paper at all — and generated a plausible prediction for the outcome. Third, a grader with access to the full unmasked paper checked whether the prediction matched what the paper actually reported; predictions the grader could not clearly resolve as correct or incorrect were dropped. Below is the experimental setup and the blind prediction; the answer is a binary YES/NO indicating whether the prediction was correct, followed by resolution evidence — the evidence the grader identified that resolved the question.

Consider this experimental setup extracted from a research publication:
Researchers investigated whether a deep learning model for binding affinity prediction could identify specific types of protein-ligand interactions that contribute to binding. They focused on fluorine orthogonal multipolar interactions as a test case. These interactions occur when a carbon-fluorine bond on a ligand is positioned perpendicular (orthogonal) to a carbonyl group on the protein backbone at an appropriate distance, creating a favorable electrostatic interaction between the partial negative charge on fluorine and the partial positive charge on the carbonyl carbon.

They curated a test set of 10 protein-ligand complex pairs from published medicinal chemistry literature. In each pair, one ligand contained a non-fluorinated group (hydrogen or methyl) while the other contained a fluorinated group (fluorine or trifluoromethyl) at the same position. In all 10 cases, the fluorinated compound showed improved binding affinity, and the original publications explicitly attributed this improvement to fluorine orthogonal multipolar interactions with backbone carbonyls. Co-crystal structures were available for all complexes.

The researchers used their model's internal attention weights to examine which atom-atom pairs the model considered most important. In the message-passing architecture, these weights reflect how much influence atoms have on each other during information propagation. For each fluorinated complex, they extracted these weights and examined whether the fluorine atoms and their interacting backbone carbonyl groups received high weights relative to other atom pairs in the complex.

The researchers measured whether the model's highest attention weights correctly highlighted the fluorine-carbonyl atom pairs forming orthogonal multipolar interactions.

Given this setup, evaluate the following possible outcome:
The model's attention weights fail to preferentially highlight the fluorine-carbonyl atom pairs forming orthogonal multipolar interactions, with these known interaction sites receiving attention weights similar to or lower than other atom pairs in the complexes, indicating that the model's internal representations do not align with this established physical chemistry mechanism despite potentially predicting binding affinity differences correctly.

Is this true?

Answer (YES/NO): NO